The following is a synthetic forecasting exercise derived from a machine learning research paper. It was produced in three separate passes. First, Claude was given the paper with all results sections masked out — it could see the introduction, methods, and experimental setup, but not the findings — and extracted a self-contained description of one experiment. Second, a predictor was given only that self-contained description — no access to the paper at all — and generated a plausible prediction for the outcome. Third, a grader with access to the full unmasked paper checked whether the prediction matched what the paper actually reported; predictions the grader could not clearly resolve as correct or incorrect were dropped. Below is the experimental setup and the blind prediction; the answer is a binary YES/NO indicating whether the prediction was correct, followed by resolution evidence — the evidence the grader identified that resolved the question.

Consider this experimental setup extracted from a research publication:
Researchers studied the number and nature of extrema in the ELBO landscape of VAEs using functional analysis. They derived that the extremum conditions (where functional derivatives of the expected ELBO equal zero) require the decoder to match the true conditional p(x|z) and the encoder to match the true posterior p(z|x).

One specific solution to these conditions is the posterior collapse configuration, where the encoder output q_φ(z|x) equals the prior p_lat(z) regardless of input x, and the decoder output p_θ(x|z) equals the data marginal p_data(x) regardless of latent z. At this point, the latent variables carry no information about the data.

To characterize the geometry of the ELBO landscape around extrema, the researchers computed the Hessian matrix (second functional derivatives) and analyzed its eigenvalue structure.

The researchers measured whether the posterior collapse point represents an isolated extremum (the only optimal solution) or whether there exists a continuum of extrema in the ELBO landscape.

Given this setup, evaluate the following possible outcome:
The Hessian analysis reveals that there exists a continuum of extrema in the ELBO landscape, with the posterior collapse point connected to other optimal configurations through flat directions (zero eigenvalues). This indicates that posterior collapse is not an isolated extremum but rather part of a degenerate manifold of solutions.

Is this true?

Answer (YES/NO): NO